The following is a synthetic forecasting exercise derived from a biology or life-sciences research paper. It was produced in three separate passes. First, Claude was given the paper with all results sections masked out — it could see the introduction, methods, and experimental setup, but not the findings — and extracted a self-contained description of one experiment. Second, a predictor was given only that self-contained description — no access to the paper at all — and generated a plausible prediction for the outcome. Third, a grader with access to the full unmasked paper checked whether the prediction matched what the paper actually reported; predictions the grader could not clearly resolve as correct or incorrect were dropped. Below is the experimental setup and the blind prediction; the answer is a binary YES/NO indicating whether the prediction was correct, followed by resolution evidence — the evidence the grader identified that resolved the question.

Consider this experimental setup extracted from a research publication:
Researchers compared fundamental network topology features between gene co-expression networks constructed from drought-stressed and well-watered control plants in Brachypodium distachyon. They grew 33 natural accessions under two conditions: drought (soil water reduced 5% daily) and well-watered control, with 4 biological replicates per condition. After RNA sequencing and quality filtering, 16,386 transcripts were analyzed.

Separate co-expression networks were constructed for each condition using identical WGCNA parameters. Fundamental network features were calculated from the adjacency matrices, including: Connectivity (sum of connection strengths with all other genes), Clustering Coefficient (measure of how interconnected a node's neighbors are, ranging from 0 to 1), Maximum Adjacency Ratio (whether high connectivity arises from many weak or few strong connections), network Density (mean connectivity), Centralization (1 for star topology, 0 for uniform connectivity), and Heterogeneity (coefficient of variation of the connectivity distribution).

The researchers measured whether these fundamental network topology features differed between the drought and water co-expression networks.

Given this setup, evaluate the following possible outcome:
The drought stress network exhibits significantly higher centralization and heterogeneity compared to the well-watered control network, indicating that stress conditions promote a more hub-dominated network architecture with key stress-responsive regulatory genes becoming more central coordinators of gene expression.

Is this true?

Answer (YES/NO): NO